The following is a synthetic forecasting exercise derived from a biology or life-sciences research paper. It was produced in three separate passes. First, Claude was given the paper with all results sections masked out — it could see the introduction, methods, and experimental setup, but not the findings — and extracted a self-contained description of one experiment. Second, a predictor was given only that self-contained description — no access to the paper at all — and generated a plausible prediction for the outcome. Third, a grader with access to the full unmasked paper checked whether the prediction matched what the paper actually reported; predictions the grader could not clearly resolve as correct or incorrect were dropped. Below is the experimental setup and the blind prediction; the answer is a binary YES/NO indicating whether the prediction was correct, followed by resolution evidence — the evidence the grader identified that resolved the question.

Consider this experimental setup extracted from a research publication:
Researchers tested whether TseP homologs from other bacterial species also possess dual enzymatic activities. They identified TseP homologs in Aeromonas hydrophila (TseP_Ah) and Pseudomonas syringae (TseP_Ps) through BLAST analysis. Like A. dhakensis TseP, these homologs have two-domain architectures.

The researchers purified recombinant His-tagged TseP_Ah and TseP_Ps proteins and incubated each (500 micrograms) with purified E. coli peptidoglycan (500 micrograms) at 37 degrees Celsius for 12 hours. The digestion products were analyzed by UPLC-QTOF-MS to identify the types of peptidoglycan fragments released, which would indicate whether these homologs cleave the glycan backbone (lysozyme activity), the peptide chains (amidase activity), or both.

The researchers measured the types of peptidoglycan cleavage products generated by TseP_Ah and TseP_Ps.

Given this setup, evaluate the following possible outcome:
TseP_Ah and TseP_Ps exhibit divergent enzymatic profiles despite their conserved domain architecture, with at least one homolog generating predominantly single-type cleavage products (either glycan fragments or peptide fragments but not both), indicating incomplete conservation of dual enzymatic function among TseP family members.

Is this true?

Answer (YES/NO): NO